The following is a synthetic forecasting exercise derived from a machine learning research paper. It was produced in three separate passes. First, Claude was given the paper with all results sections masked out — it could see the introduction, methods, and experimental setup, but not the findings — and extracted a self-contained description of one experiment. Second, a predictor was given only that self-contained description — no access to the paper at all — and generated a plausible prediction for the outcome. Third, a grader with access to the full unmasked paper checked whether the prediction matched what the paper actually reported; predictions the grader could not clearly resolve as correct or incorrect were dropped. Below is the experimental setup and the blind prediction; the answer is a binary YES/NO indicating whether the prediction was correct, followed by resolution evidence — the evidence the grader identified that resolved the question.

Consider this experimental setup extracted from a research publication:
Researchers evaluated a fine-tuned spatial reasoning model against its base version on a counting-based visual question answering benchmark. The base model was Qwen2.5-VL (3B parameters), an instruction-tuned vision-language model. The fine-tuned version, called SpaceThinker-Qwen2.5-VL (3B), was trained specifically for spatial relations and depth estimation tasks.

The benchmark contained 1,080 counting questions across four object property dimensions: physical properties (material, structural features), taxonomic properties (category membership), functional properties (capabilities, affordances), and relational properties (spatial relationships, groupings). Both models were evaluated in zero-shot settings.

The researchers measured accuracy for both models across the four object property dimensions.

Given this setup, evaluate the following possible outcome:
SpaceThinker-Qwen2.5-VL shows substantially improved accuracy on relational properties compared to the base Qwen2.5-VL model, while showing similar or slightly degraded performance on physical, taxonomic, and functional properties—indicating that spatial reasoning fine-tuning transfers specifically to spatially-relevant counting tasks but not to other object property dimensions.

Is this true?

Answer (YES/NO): NO